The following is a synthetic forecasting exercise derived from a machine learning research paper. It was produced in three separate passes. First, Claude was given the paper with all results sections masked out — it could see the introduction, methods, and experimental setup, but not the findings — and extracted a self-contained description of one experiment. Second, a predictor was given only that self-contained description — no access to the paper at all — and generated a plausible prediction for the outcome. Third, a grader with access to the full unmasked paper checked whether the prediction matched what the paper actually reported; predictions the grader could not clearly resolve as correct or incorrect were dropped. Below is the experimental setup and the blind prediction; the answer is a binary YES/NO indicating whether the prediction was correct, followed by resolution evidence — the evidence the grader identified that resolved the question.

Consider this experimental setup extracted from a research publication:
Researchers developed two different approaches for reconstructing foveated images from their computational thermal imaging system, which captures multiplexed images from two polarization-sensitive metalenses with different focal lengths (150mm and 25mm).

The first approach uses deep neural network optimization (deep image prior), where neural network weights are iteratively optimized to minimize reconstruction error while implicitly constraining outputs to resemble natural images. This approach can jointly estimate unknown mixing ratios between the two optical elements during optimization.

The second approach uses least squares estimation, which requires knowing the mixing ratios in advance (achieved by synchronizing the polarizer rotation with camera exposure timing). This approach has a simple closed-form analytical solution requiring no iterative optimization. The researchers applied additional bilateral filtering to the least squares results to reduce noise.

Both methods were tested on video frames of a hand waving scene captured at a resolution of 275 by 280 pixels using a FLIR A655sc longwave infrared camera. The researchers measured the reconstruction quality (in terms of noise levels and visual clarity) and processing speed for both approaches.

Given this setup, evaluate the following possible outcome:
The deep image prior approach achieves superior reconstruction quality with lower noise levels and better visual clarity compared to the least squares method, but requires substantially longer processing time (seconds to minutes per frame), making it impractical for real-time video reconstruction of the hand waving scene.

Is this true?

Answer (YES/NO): YES